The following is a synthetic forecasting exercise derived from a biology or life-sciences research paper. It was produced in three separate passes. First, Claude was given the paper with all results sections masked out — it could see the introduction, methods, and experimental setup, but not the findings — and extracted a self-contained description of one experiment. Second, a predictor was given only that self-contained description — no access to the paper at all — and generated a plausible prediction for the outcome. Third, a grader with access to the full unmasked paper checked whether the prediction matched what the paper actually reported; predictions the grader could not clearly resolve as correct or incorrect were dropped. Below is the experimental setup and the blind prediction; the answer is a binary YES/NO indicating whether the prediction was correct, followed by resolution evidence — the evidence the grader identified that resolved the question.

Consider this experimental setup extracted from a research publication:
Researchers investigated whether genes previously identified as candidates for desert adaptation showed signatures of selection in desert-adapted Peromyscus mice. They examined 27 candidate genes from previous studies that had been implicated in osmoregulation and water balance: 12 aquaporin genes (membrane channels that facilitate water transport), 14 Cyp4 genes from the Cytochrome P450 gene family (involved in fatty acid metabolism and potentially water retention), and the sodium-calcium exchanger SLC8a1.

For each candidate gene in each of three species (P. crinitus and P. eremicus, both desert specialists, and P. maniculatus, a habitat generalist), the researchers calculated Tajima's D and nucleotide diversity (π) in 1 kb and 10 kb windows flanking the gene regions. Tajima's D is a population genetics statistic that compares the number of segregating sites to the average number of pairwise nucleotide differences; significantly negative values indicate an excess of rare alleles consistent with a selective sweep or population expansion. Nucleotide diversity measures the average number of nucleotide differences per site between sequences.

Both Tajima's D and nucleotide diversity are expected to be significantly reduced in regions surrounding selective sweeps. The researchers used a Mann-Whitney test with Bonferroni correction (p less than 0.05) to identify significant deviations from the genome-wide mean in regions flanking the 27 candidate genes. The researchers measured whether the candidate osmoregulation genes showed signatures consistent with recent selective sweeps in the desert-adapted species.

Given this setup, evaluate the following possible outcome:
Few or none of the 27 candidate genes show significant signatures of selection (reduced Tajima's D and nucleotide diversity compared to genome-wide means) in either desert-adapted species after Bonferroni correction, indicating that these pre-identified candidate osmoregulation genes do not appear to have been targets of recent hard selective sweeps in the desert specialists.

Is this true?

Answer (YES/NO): YES